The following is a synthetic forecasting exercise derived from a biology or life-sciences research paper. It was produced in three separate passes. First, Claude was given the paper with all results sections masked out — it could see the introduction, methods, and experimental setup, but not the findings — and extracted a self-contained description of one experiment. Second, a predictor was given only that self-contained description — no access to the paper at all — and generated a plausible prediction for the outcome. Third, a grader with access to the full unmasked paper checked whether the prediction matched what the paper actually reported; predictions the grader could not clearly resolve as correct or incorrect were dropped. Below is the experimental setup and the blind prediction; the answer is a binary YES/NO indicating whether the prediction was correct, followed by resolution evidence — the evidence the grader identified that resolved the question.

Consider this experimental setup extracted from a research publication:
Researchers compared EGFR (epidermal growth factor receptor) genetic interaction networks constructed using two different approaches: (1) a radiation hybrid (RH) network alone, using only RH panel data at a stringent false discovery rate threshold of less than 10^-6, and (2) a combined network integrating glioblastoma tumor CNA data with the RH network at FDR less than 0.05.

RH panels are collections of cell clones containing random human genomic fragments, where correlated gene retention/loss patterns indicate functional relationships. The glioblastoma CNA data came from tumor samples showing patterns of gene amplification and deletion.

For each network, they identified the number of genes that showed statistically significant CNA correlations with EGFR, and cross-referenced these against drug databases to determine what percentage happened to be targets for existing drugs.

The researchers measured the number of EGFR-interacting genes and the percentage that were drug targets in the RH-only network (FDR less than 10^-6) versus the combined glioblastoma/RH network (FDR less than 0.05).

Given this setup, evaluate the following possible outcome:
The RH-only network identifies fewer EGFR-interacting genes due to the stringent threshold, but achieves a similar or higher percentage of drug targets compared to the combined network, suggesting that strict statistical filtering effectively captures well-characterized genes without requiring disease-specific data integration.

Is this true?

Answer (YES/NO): YES